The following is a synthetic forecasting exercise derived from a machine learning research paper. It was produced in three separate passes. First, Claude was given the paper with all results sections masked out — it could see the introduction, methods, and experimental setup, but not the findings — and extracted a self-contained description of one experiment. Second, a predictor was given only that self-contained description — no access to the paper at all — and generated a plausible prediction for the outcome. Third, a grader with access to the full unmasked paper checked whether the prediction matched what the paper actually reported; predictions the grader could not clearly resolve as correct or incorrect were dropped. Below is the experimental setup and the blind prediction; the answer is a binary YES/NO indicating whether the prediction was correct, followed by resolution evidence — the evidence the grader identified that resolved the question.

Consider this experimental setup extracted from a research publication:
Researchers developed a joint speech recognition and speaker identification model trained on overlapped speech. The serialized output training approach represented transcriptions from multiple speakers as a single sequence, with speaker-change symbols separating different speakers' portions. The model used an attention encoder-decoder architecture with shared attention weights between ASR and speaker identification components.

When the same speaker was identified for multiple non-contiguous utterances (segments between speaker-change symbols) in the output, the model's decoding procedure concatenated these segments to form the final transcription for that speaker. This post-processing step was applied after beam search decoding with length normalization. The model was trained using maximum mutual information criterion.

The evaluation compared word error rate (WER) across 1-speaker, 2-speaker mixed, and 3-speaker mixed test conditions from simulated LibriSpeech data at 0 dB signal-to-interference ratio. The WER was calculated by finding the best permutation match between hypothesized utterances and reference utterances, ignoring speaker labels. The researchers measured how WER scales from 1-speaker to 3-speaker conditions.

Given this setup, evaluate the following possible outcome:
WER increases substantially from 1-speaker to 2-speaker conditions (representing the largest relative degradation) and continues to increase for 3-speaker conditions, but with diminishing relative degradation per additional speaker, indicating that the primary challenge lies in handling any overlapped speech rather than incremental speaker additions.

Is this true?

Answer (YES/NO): NO